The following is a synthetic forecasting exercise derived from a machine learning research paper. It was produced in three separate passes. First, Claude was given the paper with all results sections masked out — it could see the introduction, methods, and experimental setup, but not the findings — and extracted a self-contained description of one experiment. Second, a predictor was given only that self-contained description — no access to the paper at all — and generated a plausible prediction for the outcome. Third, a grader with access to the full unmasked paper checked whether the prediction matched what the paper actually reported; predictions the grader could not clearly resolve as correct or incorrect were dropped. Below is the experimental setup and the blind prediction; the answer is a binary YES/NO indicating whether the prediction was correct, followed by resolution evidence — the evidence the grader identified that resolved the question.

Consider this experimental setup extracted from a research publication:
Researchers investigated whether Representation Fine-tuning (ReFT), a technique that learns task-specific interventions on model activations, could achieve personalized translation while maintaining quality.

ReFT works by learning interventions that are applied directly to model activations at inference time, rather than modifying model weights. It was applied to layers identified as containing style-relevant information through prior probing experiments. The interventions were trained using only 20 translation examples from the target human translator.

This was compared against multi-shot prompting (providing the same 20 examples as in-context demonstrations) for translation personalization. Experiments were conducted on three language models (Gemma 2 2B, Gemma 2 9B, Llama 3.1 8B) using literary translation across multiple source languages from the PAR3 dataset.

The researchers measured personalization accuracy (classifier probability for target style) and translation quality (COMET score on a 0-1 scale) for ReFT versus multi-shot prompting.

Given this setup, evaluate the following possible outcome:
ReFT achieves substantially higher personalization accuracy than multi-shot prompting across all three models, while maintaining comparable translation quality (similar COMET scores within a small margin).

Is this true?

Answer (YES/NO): NO